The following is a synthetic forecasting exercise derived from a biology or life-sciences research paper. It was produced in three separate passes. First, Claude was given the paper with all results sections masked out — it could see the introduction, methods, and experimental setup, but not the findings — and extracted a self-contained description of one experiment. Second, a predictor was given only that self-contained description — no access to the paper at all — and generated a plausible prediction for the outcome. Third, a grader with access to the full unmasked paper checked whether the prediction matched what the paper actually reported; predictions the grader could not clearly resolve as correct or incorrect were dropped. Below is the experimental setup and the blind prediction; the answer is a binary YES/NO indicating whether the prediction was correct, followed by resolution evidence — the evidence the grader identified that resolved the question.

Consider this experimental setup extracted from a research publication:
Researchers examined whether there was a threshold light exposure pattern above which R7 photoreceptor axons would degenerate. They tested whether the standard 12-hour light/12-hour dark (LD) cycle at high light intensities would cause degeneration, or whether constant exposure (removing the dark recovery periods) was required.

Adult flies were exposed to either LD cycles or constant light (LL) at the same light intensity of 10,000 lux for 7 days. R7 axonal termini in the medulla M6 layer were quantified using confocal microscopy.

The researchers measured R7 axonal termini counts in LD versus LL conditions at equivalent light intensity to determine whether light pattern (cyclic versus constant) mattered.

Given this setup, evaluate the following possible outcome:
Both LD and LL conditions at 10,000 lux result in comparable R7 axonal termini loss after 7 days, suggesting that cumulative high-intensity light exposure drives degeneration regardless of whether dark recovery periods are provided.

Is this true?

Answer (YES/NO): NO